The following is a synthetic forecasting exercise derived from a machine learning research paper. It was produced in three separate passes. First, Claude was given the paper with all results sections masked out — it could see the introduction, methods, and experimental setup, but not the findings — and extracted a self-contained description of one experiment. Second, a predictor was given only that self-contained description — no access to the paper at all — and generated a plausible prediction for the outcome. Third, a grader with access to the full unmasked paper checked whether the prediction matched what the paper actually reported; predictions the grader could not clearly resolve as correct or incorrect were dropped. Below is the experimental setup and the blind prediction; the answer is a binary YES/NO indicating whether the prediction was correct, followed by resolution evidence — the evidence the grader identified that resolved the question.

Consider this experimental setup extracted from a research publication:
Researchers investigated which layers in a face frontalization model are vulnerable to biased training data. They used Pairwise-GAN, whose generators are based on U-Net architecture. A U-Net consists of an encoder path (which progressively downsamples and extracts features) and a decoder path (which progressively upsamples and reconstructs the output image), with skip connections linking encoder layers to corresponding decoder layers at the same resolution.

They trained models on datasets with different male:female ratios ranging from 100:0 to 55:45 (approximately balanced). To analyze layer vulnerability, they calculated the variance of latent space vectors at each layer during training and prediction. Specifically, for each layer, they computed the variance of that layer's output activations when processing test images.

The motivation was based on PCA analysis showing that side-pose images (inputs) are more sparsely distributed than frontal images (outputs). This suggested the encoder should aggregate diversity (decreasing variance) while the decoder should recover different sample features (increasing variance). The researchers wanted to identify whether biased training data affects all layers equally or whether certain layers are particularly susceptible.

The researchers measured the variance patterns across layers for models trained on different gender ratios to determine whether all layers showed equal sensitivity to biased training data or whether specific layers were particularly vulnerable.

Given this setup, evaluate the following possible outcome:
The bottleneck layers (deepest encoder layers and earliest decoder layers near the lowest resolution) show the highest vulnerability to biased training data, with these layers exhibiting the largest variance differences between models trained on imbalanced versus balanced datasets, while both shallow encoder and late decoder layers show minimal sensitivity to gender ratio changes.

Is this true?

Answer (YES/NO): NO